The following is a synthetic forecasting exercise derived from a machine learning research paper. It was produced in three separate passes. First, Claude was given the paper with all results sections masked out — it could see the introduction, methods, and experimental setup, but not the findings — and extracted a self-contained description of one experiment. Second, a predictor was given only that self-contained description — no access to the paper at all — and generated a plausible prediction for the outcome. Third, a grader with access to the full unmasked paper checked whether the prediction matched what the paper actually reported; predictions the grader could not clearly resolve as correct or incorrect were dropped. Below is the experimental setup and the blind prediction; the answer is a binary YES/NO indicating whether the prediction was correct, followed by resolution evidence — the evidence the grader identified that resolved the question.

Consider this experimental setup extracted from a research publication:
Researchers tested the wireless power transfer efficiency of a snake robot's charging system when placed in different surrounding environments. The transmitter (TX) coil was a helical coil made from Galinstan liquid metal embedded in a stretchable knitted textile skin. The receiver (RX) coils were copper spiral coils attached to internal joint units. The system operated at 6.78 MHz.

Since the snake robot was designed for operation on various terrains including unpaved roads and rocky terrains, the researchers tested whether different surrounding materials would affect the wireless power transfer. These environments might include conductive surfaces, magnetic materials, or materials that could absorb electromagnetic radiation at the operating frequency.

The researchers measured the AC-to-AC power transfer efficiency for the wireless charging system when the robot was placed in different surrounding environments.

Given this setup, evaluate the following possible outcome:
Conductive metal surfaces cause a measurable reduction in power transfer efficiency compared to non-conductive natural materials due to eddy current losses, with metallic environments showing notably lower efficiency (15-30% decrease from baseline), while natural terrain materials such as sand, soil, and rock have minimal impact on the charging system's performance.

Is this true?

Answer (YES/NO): NO